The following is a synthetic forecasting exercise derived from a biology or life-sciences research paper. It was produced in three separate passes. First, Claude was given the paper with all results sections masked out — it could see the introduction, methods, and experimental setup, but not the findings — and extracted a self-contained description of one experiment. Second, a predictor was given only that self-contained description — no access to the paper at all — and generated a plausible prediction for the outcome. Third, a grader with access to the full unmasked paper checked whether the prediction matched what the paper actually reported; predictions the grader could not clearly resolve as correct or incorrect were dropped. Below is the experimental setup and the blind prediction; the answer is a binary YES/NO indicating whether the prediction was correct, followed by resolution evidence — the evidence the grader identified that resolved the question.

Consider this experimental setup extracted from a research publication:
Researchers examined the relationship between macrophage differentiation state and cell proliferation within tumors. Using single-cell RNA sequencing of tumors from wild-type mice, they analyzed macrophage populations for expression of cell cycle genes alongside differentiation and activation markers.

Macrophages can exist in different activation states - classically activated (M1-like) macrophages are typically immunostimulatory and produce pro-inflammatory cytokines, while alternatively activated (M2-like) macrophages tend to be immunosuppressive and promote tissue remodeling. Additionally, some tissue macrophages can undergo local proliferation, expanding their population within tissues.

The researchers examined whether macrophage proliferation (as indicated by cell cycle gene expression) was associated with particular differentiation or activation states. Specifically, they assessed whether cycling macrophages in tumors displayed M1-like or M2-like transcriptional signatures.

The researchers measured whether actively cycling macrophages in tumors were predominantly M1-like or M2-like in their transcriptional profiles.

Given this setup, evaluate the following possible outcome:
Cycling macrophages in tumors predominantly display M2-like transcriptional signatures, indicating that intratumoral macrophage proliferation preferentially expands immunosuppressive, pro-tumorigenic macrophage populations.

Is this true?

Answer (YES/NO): YES